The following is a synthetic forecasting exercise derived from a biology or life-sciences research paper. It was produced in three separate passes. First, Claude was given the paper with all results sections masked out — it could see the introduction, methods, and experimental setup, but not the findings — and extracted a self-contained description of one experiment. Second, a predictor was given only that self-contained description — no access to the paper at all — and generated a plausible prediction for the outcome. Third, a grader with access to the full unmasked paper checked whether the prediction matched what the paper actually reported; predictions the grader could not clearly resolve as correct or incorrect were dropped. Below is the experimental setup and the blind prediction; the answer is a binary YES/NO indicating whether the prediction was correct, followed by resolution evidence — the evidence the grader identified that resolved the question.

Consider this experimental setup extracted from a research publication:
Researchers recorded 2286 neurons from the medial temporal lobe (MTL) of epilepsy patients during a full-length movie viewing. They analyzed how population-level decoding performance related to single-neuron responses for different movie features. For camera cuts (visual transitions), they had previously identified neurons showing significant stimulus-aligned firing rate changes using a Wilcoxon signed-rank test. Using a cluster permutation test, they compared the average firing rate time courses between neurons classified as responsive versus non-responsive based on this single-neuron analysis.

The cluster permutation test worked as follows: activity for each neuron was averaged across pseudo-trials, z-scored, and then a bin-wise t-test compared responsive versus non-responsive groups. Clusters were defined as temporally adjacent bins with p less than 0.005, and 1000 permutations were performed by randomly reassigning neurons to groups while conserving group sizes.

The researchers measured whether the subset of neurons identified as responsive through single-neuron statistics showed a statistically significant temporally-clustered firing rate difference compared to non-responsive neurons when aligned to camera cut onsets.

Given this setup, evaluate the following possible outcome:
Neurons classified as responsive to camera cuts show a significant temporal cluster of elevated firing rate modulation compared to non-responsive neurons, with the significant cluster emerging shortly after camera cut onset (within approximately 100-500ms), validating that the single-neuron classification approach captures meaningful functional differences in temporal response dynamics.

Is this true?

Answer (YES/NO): YES